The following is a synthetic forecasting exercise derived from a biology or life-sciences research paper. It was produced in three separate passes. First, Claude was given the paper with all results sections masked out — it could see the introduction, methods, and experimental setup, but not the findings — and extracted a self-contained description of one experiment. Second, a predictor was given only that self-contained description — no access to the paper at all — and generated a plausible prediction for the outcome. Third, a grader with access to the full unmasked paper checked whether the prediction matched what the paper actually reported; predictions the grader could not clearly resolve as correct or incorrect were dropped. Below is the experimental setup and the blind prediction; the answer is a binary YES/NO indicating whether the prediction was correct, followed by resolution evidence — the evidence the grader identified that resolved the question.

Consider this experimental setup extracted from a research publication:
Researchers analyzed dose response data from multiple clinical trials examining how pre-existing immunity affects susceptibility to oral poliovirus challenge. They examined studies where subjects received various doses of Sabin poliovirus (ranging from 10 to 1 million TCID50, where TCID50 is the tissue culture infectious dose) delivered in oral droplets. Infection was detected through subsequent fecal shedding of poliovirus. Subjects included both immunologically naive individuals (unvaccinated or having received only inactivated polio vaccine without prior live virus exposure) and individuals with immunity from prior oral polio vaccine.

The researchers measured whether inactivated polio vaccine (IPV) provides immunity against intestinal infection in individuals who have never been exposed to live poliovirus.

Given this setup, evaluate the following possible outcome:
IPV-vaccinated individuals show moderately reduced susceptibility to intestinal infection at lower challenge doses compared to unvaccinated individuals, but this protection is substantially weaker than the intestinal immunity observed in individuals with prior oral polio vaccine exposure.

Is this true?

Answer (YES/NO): NO